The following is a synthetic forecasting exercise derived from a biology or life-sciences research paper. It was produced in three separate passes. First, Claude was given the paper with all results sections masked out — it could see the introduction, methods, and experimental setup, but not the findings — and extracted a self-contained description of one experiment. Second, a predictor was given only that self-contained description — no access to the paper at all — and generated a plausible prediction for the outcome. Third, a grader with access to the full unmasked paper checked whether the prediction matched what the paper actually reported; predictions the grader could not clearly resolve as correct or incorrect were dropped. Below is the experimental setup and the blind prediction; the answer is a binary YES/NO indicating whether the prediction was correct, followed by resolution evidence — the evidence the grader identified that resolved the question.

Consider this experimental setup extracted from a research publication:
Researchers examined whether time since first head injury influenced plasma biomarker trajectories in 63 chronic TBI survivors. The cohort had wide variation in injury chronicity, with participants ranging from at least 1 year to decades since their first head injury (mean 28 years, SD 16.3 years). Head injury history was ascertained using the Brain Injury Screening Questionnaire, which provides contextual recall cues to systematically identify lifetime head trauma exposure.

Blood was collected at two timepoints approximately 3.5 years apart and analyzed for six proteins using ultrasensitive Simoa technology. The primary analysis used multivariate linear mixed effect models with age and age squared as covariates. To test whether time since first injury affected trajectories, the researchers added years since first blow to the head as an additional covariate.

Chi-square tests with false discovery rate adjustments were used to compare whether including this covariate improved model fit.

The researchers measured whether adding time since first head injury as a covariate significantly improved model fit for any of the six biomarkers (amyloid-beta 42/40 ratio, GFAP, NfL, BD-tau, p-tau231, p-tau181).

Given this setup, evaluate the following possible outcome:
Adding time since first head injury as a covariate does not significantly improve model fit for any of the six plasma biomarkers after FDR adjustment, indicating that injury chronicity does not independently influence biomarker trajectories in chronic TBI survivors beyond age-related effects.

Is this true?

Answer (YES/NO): YES